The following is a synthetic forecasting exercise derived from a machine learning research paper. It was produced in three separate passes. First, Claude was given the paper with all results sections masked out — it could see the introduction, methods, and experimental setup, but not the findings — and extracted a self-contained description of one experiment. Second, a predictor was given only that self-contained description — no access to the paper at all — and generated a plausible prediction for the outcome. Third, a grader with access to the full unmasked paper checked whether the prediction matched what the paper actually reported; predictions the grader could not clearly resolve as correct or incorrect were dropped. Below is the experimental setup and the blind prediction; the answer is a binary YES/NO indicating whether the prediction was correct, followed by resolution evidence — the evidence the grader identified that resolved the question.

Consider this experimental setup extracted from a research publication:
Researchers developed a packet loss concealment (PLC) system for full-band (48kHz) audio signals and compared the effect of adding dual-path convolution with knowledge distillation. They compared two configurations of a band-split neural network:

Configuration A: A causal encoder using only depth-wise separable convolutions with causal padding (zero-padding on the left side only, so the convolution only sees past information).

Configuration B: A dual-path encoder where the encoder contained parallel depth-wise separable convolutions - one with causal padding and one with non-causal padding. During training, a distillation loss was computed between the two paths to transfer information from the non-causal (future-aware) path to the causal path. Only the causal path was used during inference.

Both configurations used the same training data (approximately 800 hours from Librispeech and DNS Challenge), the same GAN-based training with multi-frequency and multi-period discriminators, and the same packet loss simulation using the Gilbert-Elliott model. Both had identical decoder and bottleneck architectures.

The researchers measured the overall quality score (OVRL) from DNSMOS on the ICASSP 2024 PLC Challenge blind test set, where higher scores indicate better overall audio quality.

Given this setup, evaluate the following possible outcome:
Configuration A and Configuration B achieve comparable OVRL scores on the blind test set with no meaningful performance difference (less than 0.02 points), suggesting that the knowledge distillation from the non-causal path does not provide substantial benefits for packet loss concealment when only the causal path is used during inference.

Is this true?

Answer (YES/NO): NO